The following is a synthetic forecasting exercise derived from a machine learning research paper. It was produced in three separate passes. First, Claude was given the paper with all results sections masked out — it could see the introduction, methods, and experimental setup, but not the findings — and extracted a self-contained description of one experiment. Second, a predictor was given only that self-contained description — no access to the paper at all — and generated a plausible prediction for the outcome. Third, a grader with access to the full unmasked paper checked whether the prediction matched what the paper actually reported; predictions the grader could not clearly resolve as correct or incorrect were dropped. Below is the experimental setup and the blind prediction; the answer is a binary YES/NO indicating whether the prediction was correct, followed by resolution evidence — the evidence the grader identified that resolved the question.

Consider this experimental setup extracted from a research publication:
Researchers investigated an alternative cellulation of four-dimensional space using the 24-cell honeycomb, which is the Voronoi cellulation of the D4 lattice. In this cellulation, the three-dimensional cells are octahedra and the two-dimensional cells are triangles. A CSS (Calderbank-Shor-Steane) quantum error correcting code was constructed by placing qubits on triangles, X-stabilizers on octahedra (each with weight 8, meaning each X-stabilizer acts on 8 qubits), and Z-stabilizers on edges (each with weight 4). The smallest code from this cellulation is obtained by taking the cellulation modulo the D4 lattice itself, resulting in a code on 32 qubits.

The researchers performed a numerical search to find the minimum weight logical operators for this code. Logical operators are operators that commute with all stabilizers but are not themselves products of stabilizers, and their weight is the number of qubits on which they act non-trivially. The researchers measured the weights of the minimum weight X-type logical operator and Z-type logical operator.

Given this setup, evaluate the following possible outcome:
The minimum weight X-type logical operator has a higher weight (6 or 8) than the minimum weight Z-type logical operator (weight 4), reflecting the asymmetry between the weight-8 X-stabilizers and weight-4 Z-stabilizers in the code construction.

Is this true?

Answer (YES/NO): NO